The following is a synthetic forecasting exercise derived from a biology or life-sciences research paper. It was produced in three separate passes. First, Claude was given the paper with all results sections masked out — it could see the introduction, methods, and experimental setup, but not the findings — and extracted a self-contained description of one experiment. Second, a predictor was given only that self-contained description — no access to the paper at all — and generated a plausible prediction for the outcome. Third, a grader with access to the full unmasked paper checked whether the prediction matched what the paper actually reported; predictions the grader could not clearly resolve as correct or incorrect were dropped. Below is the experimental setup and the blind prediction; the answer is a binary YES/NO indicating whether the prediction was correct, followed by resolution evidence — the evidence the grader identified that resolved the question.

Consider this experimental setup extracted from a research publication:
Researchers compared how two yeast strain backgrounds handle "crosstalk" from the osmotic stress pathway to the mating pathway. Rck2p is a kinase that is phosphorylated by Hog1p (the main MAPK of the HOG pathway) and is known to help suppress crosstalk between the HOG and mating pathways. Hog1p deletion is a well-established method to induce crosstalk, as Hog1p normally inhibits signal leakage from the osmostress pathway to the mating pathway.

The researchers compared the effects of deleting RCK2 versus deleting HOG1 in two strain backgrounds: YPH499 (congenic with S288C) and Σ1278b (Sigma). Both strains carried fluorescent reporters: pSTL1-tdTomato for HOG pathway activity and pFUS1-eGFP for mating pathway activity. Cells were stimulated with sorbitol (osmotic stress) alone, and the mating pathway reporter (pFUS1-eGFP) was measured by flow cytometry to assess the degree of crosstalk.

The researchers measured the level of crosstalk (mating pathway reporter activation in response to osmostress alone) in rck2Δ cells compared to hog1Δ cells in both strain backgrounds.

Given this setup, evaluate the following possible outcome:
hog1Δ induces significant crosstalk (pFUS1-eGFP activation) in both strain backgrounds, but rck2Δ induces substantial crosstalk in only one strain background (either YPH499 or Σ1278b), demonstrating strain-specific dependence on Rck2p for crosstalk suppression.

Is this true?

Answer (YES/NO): NO